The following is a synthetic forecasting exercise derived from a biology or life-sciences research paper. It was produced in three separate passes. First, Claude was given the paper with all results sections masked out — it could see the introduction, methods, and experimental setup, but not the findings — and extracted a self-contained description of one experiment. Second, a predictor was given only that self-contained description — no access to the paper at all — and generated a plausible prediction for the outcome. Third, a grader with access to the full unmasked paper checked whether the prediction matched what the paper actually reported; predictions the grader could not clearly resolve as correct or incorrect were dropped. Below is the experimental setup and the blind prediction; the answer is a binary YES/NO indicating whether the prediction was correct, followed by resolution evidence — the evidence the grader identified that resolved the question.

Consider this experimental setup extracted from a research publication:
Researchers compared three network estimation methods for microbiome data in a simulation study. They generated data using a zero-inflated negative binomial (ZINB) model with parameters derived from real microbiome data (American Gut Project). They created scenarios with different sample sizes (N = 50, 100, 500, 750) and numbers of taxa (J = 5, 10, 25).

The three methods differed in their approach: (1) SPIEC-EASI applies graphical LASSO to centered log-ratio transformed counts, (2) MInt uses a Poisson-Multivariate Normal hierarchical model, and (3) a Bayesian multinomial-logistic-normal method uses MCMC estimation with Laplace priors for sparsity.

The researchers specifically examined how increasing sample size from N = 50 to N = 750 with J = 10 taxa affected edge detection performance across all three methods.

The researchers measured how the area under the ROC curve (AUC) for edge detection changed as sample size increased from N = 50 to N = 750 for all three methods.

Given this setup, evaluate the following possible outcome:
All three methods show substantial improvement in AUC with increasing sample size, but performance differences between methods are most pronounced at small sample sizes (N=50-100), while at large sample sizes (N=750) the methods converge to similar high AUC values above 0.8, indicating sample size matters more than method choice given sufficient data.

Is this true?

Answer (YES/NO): NO